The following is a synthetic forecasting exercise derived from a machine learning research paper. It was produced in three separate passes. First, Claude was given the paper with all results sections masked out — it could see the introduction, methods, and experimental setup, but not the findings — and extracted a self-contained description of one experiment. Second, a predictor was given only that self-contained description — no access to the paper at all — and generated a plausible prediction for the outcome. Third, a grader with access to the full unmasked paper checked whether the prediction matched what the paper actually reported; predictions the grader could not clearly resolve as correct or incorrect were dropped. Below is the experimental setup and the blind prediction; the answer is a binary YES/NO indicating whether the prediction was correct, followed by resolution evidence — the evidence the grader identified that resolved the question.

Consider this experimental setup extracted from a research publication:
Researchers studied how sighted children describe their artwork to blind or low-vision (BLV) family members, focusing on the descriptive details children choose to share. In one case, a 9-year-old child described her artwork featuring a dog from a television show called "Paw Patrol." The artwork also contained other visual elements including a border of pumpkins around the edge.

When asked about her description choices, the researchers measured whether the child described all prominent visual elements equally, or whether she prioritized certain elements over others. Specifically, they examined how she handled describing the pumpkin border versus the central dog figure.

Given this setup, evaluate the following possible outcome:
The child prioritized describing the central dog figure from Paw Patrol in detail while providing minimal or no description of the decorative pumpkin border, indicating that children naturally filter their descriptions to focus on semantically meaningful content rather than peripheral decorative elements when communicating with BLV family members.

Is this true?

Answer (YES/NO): YES